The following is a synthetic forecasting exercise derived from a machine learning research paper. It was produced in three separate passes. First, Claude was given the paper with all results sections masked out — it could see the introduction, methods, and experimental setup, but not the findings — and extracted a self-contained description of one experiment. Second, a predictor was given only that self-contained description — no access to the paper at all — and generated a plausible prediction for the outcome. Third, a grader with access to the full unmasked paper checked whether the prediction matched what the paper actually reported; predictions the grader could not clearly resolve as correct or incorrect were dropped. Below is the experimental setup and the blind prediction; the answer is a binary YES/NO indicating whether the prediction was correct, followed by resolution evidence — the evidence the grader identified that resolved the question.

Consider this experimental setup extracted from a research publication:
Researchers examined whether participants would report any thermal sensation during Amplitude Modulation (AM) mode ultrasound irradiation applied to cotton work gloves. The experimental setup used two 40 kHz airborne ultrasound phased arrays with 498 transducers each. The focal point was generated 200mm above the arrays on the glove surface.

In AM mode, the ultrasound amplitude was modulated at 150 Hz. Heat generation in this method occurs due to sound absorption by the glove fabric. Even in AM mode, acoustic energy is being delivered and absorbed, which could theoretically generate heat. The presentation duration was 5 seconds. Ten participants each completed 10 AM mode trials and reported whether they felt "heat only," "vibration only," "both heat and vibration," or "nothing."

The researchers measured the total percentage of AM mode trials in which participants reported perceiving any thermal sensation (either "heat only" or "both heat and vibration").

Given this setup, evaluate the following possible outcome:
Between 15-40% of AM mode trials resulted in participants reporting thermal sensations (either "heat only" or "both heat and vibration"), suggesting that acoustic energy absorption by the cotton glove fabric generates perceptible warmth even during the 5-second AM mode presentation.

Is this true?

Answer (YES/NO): NO